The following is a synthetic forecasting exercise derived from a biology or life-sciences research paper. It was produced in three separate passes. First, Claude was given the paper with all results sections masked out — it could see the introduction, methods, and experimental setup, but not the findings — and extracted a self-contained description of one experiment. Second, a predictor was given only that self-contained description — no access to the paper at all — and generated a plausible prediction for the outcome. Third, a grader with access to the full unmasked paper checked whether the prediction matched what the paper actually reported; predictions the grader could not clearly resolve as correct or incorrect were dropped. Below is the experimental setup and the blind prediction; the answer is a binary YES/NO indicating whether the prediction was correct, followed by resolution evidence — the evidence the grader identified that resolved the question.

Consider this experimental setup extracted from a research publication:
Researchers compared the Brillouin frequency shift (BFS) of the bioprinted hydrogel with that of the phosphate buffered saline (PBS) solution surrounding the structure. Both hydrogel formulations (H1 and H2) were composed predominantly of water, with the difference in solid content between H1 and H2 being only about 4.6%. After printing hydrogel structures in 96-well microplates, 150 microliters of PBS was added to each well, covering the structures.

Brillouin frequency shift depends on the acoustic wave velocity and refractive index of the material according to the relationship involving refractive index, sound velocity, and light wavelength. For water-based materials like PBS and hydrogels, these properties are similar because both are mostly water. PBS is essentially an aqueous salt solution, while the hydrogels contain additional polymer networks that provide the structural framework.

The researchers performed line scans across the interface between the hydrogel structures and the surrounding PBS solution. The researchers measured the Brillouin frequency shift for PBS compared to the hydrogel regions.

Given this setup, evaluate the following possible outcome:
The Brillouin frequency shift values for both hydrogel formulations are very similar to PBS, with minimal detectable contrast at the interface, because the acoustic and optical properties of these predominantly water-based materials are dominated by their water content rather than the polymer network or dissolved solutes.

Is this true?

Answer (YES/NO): NO